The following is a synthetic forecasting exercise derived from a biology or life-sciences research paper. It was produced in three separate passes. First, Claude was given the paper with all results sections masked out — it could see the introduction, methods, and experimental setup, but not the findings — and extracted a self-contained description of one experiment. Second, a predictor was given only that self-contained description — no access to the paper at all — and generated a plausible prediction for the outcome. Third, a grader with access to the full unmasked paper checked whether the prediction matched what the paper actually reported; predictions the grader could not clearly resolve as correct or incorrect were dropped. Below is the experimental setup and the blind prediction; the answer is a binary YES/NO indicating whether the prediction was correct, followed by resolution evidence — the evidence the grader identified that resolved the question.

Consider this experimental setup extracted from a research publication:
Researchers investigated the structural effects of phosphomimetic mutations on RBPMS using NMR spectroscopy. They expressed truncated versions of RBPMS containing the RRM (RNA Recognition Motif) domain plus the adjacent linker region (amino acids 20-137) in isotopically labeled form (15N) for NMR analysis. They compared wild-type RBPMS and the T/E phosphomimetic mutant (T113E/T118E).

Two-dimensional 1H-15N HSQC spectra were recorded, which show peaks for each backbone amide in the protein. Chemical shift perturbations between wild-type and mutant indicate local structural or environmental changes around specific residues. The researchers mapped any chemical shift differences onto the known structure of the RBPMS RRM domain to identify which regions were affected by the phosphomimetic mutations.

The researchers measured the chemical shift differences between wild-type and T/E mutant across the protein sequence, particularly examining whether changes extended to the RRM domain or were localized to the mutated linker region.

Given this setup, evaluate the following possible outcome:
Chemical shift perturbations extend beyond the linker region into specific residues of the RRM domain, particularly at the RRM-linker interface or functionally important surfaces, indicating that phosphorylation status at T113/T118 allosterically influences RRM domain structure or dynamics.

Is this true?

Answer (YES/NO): NO